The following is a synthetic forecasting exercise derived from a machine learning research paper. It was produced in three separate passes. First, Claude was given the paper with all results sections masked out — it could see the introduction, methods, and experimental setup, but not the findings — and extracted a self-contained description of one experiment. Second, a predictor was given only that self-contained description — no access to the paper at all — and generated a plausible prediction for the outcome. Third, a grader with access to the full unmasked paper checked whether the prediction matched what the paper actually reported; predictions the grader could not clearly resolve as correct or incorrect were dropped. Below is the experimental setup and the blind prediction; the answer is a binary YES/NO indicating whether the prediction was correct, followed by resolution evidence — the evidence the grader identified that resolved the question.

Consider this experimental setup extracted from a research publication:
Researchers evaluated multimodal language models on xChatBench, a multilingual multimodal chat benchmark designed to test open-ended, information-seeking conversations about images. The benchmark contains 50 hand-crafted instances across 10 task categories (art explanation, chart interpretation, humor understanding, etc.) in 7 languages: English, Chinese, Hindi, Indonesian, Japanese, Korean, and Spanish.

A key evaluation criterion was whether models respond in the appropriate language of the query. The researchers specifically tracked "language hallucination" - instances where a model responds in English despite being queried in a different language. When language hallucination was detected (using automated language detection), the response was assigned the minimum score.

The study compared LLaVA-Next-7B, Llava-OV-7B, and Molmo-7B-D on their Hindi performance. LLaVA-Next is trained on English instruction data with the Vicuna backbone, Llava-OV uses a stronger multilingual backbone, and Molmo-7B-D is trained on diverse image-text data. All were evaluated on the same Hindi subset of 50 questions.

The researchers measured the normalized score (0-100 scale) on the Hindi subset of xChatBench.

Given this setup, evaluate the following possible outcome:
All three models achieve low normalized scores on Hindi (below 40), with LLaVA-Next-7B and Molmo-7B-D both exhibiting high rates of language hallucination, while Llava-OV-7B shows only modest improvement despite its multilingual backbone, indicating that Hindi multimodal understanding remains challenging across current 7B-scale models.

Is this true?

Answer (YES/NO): NO